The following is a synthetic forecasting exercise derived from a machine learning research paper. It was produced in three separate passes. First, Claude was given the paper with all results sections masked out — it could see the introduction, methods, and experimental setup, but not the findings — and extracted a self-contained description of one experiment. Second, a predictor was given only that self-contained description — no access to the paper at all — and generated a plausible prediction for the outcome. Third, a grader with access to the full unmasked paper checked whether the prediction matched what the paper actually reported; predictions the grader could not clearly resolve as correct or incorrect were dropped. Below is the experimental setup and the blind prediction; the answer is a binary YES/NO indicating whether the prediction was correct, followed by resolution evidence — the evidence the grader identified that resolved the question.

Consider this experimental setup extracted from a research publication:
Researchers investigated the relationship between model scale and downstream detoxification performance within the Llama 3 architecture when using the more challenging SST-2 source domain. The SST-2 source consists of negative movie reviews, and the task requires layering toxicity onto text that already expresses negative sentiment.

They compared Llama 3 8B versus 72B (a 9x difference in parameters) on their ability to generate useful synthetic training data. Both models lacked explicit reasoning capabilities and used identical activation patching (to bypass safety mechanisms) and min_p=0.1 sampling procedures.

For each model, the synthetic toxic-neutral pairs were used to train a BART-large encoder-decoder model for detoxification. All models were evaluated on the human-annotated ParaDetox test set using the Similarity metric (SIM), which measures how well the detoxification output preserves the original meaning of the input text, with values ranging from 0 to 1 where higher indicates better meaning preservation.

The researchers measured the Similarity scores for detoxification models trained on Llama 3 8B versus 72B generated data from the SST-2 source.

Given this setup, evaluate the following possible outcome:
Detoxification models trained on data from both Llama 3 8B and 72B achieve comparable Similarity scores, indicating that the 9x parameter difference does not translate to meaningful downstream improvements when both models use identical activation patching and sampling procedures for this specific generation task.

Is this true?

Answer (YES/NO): NO